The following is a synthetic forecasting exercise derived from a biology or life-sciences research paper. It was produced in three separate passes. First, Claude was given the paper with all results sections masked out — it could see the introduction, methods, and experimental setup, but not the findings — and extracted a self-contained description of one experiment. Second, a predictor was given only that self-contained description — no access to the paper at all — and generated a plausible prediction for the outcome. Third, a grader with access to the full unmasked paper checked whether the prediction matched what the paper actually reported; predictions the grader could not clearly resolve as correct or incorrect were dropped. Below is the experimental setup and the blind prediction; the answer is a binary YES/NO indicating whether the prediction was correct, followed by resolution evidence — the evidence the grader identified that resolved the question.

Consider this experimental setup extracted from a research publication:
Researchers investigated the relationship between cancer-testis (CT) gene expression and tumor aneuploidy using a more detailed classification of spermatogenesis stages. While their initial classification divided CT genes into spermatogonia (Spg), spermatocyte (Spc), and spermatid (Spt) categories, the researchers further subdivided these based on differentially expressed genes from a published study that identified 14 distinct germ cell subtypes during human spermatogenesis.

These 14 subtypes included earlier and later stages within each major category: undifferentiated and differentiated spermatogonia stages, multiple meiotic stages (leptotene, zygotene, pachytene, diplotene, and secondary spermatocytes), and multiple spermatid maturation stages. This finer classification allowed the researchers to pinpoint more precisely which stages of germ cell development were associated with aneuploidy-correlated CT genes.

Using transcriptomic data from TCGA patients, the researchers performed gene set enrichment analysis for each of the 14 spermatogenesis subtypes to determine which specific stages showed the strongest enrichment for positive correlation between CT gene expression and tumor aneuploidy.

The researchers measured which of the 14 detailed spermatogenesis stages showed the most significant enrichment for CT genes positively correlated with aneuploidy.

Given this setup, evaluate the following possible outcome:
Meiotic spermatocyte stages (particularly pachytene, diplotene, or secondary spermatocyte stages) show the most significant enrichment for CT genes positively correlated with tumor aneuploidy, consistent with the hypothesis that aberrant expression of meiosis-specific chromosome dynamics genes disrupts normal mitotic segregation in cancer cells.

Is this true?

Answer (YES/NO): NO